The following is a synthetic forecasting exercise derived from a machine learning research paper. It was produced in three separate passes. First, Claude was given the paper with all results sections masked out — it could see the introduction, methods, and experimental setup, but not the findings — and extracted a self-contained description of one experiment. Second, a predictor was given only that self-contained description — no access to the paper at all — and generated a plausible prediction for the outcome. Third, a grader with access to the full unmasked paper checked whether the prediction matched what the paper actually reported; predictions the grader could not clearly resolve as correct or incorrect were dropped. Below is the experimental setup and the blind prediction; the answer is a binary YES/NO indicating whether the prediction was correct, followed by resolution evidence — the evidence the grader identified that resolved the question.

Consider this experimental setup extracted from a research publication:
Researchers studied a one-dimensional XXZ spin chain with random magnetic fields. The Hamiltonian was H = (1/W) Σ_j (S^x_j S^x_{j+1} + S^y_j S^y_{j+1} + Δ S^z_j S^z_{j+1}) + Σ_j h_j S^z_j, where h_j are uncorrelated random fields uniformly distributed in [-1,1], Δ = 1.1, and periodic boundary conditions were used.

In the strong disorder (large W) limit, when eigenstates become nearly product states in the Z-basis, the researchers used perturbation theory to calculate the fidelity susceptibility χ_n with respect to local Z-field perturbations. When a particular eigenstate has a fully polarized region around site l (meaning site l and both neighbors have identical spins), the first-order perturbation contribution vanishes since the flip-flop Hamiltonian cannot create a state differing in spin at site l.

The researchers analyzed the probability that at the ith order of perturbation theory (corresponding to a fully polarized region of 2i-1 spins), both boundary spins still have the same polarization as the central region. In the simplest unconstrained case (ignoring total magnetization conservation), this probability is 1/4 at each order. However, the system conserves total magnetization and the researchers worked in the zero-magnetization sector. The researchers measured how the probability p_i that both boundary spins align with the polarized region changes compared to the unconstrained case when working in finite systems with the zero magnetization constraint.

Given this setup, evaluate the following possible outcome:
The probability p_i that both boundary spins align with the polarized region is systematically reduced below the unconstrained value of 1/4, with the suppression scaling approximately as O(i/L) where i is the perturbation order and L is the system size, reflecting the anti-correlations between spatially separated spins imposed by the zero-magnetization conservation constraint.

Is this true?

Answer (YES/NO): NO